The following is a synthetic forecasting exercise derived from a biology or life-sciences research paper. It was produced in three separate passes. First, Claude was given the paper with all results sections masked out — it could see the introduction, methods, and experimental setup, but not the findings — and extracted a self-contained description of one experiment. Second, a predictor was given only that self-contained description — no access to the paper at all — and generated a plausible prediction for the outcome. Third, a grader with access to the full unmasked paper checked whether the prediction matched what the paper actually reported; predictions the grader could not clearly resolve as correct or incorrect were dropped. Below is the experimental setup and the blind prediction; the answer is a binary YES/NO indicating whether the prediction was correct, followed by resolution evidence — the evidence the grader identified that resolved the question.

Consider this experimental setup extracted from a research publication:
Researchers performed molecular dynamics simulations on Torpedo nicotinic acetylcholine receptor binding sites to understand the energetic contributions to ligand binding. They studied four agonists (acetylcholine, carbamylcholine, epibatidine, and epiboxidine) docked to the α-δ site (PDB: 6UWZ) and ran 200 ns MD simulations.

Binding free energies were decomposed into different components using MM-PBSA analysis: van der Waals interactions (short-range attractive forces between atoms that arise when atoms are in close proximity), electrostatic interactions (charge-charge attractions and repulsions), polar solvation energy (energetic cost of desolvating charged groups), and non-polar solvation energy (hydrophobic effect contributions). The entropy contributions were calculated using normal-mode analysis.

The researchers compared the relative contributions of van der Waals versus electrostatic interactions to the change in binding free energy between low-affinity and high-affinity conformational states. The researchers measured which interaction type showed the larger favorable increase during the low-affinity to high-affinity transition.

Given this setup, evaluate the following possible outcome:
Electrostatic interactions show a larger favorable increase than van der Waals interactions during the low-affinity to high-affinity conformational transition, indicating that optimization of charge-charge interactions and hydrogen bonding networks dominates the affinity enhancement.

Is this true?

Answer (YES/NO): NO